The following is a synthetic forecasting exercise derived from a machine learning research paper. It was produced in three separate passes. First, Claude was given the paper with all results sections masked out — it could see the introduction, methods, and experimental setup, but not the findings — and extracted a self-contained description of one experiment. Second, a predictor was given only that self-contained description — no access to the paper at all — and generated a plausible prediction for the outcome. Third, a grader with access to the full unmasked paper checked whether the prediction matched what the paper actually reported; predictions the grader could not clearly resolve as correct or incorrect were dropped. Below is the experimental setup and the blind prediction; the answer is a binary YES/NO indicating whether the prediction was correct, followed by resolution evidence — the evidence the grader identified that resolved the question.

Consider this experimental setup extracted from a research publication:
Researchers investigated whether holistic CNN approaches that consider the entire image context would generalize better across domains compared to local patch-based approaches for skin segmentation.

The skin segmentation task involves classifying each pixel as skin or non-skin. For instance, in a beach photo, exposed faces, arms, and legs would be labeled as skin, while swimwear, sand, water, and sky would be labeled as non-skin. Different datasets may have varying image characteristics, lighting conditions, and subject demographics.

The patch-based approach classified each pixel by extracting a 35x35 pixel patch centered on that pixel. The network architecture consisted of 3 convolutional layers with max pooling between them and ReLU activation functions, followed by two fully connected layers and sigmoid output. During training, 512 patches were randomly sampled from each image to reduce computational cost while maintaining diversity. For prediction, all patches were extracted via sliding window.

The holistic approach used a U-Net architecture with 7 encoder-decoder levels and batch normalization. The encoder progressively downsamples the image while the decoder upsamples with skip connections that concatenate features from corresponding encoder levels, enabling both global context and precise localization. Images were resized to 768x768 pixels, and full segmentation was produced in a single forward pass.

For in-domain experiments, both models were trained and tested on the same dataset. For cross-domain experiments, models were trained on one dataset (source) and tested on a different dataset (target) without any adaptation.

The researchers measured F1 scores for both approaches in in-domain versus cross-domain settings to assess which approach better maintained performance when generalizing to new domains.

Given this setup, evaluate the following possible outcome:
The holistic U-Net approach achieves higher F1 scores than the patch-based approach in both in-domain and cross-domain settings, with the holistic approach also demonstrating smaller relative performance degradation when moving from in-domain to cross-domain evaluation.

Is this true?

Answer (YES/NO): NO